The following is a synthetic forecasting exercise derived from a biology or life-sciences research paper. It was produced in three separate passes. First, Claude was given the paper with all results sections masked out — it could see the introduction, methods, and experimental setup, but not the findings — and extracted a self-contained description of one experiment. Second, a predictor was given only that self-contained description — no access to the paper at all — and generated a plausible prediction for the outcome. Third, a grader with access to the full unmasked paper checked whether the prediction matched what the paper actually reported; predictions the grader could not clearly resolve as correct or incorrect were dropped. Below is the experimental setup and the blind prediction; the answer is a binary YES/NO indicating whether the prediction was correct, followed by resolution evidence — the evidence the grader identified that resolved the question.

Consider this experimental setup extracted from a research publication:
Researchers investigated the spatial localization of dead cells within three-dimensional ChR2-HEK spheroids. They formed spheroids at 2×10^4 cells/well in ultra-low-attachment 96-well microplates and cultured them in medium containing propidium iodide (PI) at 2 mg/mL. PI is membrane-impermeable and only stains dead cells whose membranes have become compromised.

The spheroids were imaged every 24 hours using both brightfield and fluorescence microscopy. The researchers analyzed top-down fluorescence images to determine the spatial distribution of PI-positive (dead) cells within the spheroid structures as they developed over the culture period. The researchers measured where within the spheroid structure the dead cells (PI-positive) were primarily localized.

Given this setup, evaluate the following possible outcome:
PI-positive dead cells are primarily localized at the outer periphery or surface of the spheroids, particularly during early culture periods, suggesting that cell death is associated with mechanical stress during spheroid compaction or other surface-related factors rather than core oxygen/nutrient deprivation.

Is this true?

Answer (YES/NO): NO